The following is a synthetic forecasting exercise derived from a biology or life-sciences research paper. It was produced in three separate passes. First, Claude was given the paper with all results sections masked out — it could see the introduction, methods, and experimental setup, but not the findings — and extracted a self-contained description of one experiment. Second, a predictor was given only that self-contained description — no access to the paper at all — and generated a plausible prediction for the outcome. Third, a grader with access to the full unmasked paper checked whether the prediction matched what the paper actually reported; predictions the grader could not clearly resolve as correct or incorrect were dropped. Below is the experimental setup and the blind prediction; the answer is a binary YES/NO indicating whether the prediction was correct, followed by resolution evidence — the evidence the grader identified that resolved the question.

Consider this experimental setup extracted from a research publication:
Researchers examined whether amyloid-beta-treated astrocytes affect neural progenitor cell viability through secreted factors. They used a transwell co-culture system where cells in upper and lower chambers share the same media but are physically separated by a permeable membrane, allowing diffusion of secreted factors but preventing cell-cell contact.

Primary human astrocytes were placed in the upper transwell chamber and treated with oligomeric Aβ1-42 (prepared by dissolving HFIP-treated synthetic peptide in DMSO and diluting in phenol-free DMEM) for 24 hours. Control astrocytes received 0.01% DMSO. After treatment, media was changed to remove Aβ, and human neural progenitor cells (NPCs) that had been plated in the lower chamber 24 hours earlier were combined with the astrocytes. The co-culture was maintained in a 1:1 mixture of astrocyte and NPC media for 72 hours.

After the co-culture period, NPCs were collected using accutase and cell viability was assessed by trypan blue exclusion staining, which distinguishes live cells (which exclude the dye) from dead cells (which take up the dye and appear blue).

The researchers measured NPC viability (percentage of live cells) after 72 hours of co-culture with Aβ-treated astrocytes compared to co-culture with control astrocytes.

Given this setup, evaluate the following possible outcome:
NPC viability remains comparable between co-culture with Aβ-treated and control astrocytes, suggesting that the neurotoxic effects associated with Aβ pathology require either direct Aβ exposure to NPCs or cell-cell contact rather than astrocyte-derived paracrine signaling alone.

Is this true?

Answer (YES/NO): NO